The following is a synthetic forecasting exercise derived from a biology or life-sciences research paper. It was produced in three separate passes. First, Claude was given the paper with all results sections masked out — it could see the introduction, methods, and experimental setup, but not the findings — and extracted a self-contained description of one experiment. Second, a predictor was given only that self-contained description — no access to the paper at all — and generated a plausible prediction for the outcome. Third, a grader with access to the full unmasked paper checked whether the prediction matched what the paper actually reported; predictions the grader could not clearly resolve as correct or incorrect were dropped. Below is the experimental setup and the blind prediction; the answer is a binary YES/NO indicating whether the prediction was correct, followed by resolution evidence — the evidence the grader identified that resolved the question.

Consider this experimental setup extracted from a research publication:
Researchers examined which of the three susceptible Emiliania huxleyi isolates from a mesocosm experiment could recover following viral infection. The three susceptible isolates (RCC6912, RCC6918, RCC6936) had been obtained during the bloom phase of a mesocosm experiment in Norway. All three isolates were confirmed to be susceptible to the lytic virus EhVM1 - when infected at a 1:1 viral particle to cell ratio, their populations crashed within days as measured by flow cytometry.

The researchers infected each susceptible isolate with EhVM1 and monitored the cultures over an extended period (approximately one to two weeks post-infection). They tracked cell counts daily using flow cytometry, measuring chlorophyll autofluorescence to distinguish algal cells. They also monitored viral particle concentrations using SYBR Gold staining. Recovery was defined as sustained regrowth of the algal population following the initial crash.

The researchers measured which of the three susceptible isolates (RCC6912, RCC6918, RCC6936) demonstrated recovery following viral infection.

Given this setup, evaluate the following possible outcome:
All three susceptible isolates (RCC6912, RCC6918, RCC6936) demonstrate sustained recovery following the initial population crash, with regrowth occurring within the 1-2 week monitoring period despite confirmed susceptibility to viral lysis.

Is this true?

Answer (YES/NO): NO